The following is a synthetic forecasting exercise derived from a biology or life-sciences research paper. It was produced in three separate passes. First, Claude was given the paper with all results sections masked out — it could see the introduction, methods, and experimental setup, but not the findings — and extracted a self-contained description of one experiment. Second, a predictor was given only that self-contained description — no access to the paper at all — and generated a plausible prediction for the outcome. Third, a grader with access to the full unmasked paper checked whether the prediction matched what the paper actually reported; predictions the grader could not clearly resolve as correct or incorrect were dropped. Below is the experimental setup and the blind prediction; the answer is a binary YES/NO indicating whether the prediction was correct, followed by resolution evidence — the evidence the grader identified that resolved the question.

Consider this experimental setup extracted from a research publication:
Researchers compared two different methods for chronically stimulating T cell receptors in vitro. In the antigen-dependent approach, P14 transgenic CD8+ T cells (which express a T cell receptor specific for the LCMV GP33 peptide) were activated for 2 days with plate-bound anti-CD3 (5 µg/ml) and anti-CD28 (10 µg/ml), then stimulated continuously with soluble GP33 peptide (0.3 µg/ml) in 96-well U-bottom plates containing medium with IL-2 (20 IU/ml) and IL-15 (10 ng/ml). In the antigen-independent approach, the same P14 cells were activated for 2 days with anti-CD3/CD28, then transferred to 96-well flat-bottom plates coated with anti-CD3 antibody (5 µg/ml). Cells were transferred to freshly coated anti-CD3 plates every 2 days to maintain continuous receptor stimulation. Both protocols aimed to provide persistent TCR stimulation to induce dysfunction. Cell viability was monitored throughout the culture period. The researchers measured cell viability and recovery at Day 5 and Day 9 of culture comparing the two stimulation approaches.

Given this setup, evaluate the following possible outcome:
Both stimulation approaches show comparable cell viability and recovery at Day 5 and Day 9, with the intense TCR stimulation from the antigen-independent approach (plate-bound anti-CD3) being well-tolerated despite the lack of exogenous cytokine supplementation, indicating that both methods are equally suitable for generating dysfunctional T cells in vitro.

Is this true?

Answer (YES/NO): NO